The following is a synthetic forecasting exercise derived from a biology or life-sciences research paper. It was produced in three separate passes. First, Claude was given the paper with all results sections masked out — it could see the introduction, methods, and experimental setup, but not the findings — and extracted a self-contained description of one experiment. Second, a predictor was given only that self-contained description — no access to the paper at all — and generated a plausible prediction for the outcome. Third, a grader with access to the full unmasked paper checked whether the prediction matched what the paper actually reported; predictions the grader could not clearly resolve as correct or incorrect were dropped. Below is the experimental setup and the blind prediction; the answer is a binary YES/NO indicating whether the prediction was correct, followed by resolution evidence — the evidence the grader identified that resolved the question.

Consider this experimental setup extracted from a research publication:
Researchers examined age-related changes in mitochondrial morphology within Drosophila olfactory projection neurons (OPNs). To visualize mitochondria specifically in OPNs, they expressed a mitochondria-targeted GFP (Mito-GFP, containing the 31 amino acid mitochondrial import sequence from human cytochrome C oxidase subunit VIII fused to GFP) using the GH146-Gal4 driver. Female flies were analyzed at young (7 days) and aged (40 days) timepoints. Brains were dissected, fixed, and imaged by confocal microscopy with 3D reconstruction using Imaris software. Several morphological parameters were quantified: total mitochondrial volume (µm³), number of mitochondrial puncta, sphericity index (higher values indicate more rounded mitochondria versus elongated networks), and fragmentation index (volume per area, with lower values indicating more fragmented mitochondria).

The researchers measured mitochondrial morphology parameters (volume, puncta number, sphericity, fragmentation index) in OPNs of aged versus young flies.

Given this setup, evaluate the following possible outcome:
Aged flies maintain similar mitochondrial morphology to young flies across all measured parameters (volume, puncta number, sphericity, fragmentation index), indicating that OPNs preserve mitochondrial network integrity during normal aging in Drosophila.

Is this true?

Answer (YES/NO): NO